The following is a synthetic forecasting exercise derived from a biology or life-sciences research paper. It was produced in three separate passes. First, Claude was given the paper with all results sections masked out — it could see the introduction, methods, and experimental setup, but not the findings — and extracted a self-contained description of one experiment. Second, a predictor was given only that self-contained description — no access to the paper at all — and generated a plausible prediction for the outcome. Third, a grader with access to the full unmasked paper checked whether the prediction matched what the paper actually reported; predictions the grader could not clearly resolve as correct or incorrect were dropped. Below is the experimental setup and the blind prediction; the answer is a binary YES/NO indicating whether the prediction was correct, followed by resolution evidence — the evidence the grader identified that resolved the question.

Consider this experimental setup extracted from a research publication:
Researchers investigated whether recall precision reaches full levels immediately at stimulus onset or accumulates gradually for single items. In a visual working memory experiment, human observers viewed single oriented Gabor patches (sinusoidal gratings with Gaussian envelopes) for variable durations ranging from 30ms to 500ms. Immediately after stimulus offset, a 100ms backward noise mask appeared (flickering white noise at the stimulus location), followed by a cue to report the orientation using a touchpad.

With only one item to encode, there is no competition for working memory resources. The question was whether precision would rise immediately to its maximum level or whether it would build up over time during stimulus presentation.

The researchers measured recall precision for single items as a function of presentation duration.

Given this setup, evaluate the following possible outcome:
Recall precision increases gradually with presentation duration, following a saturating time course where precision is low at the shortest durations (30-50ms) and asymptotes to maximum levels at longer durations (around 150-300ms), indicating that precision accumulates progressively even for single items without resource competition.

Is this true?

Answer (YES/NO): YES